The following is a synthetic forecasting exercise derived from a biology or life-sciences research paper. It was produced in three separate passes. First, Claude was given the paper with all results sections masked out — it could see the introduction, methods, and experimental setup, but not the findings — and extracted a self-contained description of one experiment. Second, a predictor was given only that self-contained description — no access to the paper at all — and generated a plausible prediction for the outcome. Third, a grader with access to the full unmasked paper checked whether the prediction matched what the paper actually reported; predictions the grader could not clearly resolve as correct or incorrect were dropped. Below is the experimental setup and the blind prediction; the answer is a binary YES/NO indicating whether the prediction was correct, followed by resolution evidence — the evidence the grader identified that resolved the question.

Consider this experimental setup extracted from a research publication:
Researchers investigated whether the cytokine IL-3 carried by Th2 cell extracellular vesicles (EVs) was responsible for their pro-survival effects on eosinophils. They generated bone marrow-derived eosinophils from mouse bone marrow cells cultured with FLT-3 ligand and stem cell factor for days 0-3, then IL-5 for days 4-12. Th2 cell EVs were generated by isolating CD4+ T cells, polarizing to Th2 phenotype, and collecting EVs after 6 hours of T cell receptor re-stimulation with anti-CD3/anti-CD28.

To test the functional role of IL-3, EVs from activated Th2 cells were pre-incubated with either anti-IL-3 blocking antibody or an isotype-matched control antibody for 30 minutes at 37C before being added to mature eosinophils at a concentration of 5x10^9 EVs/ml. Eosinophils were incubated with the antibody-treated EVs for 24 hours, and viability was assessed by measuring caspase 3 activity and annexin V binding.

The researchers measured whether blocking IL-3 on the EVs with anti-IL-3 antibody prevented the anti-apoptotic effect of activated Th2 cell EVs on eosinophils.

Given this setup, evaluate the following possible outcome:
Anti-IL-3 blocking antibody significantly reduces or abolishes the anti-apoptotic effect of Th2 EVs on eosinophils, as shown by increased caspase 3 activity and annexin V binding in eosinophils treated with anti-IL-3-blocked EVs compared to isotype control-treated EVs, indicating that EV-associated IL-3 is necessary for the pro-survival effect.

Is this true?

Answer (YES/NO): YES